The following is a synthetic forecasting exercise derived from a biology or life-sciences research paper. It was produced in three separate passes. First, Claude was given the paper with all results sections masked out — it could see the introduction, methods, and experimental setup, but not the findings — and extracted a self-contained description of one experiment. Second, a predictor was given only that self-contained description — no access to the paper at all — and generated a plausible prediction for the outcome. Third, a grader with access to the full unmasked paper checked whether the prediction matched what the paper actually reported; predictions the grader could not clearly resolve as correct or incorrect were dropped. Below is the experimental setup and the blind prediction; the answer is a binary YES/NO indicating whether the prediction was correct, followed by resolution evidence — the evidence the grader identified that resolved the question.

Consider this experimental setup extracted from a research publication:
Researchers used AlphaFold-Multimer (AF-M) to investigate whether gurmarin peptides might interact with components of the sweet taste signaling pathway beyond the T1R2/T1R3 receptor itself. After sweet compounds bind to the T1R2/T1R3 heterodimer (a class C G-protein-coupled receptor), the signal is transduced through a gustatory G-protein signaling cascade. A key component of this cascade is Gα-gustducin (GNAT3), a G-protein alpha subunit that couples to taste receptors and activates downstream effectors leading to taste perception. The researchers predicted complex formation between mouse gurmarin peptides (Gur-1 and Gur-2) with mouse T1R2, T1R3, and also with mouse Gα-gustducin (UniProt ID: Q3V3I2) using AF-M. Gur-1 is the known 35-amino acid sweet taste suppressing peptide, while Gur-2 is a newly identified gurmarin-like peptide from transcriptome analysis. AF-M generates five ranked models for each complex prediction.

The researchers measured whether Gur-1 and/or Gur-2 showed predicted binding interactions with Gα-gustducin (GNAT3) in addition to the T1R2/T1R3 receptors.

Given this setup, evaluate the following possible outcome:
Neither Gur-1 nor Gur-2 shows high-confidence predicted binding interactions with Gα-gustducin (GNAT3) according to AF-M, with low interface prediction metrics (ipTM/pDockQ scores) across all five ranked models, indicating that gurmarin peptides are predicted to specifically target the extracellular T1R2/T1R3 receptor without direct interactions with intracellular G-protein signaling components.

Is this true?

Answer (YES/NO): NO